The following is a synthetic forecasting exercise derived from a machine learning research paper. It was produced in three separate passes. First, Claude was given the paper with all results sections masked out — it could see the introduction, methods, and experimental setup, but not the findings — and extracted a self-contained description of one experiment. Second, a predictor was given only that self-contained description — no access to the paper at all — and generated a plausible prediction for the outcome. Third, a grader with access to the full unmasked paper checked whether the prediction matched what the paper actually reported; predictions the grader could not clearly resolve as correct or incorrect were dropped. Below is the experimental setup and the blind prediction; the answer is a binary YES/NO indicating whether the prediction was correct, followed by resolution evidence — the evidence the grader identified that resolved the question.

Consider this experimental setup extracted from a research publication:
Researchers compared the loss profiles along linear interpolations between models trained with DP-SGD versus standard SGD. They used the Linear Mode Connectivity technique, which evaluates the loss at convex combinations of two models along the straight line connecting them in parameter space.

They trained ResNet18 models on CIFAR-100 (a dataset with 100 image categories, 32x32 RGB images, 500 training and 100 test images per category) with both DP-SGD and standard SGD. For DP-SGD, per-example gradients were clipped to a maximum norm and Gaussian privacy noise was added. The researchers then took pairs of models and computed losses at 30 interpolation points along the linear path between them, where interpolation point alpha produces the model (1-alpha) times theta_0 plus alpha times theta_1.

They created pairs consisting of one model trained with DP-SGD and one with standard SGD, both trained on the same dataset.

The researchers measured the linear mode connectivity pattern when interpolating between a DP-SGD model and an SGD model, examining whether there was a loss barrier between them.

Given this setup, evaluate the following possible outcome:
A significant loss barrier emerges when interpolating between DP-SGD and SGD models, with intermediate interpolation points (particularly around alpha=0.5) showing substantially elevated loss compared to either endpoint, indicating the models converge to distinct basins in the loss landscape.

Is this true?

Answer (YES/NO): YES